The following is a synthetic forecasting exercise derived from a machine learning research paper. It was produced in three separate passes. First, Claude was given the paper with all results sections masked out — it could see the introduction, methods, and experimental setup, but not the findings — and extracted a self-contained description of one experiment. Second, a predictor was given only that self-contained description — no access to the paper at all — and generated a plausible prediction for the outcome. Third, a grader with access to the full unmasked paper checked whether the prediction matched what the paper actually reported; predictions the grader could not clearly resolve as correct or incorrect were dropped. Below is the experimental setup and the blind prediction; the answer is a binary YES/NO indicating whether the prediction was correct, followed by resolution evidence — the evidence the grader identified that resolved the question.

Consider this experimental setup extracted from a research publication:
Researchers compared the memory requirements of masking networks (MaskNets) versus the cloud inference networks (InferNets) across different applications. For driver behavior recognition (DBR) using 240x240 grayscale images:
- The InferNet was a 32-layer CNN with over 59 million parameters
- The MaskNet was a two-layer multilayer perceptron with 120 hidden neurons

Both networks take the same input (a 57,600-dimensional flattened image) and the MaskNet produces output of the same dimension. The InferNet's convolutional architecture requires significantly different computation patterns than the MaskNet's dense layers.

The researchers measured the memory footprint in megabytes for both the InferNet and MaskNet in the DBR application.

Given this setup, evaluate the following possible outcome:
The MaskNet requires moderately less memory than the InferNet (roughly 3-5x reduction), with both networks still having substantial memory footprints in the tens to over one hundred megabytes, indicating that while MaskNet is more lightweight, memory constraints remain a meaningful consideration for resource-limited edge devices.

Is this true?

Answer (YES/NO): YES